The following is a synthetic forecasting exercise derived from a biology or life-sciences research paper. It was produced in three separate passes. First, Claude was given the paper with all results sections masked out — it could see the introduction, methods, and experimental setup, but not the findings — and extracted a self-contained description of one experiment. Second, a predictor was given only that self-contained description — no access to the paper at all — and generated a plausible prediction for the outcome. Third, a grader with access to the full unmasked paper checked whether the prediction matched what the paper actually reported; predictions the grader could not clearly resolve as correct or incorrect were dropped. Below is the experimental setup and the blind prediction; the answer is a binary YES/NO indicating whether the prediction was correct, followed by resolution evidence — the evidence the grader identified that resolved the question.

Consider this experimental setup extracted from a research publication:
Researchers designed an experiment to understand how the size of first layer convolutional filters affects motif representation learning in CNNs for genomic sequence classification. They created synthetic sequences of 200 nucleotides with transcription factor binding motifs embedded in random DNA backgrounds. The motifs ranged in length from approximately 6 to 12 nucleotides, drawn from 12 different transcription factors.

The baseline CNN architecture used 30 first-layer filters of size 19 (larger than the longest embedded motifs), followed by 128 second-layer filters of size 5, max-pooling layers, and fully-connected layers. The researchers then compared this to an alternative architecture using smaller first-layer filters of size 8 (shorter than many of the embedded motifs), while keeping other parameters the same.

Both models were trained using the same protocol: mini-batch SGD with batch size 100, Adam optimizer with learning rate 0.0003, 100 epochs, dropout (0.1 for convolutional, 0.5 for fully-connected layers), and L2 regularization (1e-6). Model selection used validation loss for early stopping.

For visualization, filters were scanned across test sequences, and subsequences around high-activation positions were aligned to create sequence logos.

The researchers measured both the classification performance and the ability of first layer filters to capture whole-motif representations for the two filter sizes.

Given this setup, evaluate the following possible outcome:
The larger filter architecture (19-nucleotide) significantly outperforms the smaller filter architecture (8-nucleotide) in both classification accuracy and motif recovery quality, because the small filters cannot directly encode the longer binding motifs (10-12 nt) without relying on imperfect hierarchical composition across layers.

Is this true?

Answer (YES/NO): NO